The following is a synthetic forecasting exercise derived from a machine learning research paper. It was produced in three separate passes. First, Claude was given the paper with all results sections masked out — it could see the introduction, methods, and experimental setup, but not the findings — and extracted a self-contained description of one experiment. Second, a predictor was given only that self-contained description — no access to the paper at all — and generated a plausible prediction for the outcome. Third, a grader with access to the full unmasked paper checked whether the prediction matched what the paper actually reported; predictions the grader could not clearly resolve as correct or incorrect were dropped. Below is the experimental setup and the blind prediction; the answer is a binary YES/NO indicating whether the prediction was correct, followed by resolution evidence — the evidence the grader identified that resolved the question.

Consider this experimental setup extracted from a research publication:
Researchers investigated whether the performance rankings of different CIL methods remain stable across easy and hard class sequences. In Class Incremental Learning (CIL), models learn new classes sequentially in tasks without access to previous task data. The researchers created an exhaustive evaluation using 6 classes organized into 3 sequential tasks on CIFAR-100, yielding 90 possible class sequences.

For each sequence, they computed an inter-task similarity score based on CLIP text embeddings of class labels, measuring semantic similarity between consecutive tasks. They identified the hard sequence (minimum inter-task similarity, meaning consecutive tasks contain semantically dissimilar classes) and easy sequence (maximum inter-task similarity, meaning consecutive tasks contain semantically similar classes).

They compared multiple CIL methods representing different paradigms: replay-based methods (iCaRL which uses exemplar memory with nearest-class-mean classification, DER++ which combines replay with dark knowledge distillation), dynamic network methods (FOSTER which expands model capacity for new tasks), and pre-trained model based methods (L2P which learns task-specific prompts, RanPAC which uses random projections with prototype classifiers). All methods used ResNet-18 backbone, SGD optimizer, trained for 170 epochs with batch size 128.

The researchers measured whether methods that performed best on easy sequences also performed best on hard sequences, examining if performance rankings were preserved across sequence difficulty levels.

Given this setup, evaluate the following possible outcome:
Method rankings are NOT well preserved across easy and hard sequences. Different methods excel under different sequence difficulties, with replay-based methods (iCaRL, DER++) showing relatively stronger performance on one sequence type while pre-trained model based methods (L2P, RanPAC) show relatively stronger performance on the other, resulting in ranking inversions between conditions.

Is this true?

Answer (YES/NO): NO